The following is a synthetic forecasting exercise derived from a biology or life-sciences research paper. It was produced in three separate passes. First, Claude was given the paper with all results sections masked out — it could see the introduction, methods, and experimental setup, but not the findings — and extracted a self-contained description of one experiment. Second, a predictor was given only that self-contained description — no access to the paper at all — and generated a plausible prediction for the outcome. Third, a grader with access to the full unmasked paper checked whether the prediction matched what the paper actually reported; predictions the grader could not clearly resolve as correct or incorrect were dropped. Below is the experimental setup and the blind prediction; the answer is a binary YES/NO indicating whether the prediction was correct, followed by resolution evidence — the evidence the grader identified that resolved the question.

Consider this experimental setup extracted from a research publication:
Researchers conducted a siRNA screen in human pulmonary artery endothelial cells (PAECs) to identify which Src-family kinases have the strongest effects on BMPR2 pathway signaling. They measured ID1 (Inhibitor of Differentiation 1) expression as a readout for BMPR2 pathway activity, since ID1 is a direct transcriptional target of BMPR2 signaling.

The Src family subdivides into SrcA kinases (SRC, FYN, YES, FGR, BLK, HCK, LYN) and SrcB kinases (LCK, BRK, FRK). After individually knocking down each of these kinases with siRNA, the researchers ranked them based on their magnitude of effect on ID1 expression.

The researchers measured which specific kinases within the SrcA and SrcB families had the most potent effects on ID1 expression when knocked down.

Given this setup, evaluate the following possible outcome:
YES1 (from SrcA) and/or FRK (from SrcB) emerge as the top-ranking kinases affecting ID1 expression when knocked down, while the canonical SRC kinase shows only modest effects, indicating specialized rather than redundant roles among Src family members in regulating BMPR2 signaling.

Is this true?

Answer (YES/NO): NO